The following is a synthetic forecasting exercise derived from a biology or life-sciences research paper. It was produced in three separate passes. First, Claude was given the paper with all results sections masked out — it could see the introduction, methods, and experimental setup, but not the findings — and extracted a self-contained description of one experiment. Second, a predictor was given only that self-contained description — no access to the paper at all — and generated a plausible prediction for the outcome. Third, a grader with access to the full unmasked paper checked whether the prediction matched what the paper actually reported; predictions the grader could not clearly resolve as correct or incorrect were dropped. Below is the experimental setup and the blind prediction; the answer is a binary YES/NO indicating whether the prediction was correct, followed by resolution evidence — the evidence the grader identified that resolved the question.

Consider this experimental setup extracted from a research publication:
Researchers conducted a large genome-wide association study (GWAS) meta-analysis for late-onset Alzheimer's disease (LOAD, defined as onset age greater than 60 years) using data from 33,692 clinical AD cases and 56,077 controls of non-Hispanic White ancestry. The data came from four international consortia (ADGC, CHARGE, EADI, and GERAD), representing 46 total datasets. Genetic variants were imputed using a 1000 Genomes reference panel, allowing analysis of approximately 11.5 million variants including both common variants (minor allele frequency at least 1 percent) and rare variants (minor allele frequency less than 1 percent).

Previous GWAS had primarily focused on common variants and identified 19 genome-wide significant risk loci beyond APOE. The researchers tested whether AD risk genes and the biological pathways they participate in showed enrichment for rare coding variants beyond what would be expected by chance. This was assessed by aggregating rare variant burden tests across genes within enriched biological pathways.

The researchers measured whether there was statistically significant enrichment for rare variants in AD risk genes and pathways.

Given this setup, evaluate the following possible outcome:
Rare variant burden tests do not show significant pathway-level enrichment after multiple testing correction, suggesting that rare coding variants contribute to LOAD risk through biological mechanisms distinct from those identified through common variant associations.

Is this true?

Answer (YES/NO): NO